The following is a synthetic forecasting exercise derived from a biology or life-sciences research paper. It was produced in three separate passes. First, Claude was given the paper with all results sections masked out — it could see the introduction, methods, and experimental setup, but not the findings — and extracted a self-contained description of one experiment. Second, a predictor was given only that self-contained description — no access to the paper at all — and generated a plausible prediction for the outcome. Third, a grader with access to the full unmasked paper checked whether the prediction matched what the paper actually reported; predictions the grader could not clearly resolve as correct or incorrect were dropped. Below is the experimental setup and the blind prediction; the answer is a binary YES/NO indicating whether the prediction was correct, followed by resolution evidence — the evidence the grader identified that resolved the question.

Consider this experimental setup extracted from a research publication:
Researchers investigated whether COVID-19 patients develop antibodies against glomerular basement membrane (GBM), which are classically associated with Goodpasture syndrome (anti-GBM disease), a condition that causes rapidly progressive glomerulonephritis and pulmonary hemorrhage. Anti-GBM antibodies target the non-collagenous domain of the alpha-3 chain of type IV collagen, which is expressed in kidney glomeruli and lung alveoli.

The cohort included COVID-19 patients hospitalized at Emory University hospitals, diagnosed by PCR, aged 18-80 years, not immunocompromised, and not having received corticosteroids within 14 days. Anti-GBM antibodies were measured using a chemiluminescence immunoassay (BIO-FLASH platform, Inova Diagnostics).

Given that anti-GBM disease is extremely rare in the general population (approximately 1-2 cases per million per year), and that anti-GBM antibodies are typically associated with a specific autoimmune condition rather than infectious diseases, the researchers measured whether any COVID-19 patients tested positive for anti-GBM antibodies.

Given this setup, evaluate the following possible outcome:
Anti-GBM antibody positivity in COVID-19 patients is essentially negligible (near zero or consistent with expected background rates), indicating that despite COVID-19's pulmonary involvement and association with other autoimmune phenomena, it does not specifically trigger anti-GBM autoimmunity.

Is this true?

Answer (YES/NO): NO